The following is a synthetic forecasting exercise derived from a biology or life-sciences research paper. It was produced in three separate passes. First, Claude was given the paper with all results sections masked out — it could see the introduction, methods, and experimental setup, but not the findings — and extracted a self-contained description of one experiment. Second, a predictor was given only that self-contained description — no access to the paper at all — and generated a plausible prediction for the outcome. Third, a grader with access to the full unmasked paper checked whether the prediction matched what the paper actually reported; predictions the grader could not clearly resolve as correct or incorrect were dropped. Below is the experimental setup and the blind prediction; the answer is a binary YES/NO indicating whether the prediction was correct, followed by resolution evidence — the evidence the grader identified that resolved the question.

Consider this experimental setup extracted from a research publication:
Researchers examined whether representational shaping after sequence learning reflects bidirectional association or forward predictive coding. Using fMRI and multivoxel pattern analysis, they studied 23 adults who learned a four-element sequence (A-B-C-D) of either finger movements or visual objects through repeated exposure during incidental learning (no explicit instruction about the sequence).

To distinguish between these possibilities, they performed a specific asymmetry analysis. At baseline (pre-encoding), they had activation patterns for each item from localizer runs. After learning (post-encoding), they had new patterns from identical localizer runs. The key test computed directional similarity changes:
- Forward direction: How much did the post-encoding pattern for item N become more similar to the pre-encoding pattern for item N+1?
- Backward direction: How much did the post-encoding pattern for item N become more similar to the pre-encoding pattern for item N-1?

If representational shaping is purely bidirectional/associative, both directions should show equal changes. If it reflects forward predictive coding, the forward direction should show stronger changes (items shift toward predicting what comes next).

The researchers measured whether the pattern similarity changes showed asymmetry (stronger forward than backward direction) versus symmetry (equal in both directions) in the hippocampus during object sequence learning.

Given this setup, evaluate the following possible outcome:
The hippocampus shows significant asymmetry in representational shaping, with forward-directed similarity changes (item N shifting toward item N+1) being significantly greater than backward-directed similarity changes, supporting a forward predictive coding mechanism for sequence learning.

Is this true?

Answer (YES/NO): NO